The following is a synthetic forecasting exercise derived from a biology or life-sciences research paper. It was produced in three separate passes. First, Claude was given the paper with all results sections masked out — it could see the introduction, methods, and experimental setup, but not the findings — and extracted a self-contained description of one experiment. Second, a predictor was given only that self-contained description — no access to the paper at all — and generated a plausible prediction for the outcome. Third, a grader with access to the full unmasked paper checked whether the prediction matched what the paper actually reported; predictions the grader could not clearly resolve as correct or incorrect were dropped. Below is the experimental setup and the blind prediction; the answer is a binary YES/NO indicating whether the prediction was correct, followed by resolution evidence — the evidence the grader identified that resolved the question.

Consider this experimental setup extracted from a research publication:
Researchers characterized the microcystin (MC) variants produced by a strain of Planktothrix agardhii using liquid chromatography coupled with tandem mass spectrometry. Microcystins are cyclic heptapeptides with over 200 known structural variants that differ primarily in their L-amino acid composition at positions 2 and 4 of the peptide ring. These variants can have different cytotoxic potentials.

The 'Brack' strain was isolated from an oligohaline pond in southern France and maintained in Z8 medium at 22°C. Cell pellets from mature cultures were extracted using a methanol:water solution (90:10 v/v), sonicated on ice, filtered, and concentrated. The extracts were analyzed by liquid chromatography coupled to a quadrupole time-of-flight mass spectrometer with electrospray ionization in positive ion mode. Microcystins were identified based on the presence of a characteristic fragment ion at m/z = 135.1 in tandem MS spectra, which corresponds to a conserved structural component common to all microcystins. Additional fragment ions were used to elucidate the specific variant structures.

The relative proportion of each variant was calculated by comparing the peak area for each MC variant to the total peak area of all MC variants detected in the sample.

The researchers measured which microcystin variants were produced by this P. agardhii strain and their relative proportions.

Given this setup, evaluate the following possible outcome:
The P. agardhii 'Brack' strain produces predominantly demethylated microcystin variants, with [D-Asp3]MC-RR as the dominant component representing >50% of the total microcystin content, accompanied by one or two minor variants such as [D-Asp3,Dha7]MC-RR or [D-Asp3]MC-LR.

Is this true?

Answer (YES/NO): NO